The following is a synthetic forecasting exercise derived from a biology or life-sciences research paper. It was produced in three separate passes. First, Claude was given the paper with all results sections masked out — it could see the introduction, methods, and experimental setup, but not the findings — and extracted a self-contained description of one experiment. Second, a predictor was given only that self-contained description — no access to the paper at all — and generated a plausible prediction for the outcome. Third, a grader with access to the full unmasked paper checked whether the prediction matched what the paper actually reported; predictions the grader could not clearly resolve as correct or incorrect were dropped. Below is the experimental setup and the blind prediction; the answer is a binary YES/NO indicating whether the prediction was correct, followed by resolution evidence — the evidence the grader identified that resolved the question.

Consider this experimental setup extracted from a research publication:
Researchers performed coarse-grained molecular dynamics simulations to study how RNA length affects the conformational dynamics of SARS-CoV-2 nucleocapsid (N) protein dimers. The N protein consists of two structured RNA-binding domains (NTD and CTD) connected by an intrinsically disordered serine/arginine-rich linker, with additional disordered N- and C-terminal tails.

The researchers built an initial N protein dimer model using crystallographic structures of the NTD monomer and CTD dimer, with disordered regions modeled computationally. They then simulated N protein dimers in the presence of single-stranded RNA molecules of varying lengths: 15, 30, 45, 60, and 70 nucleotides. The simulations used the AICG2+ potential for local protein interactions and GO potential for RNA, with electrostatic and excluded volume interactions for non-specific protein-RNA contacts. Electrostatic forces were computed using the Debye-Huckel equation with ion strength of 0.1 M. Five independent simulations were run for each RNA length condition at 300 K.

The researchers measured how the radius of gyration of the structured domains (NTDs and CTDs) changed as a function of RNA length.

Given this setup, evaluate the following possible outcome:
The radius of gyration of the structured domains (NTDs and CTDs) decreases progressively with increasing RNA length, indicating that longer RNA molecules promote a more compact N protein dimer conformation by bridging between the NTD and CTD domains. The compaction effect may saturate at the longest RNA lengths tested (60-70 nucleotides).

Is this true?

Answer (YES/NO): NO